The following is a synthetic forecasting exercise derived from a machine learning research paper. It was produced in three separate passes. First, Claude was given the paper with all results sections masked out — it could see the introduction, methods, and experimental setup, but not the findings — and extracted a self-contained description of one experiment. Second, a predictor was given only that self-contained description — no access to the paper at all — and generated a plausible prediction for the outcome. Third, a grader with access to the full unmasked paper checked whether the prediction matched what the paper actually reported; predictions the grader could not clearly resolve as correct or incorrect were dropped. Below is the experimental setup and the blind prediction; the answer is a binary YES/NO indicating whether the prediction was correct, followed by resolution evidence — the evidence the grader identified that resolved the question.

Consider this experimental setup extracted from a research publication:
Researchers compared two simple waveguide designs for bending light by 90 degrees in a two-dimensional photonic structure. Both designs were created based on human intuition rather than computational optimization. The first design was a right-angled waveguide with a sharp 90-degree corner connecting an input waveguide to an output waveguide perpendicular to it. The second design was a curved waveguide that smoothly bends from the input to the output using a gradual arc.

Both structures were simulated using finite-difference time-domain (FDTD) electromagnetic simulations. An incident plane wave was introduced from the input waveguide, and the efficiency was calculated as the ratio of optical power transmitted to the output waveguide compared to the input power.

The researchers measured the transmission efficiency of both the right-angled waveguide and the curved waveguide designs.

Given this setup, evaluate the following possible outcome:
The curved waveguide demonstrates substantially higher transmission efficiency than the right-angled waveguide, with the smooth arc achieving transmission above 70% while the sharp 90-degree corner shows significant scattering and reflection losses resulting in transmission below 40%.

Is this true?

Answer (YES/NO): YES